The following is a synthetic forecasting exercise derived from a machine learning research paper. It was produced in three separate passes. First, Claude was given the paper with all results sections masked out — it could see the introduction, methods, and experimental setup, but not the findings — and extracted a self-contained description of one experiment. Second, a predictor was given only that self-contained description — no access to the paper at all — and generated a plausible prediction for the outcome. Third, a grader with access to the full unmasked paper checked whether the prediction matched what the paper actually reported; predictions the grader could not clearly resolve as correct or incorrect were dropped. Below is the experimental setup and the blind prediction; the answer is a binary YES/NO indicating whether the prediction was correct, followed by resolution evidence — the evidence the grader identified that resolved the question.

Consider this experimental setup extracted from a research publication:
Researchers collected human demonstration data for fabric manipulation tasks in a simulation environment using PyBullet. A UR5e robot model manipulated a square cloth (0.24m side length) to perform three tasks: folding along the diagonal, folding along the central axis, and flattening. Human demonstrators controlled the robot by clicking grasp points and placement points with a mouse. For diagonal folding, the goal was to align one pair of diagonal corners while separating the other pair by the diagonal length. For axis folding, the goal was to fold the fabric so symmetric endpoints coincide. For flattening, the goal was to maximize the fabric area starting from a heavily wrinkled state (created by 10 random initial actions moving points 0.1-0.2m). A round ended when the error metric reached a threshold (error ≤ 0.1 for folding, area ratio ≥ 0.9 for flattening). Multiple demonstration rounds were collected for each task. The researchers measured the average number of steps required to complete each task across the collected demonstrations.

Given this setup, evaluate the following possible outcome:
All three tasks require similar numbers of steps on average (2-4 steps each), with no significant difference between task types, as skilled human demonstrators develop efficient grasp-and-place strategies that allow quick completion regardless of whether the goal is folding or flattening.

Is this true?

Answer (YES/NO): NO